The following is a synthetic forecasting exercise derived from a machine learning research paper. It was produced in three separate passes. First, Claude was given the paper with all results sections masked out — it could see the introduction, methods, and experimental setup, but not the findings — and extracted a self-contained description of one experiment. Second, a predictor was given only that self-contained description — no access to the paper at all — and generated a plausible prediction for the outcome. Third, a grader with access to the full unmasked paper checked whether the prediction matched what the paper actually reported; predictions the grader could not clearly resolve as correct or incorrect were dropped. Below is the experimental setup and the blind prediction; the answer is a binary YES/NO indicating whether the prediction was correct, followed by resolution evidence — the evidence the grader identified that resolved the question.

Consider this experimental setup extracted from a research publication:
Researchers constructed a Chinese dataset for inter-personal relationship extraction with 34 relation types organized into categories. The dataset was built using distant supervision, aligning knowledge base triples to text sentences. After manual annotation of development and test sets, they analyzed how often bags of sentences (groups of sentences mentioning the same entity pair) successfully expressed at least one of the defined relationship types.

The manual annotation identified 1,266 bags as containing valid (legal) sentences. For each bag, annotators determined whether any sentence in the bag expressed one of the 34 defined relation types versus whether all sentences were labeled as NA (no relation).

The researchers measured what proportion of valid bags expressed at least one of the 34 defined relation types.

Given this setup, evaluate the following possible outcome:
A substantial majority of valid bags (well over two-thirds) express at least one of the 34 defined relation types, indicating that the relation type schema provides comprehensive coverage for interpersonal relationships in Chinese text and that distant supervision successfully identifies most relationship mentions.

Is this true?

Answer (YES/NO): YES